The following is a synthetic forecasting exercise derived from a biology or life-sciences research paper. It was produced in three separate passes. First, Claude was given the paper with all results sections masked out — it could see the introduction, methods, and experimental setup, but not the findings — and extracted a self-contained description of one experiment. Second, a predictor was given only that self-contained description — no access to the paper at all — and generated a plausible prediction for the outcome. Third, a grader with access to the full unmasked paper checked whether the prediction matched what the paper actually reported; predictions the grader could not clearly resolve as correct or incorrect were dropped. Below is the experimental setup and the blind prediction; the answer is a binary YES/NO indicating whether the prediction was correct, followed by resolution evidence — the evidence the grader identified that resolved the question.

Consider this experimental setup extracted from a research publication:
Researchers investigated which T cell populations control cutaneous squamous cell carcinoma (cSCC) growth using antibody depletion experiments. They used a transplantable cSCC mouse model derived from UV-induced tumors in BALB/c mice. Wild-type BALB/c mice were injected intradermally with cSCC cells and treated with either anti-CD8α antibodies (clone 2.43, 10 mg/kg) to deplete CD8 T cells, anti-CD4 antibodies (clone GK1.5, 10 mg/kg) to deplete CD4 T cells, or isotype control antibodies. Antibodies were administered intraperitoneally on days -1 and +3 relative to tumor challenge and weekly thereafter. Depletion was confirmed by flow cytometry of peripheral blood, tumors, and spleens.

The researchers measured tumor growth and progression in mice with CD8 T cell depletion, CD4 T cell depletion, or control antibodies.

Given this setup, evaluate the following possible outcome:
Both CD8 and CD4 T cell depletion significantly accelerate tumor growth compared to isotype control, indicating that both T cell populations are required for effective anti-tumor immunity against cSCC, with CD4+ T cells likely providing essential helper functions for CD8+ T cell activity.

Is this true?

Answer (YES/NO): NO